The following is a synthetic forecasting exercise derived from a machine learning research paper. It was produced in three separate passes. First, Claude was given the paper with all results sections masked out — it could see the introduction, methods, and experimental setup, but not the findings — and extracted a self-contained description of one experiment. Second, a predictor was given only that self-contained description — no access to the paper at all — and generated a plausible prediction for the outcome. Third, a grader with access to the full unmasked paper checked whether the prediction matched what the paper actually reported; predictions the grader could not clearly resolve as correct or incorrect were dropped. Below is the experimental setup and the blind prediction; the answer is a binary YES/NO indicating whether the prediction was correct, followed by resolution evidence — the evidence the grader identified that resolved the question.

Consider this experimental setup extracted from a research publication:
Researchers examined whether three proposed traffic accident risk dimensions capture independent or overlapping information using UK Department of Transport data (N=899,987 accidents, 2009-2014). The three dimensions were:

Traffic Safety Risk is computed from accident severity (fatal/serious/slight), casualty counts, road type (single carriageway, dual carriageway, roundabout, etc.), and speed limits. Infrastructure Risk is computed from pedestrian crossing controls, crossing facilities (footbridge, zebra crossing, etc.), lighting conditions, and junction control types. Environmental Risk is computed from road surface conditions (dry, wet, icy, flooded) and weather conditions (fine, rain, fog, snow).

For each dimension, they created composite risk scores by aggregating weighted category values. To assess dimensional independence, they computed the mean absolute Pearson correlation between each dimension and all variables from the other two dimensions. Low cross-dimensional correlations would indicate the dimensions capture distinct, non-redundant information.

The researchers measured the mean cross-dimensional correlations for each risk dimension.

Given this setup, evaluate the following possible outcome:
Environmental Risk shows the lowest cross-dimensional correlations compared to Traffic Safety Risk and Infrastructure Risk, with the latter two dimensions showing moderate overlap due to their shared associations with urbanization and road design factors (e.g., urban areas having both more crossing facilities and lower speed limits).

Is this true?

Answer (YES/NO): NO